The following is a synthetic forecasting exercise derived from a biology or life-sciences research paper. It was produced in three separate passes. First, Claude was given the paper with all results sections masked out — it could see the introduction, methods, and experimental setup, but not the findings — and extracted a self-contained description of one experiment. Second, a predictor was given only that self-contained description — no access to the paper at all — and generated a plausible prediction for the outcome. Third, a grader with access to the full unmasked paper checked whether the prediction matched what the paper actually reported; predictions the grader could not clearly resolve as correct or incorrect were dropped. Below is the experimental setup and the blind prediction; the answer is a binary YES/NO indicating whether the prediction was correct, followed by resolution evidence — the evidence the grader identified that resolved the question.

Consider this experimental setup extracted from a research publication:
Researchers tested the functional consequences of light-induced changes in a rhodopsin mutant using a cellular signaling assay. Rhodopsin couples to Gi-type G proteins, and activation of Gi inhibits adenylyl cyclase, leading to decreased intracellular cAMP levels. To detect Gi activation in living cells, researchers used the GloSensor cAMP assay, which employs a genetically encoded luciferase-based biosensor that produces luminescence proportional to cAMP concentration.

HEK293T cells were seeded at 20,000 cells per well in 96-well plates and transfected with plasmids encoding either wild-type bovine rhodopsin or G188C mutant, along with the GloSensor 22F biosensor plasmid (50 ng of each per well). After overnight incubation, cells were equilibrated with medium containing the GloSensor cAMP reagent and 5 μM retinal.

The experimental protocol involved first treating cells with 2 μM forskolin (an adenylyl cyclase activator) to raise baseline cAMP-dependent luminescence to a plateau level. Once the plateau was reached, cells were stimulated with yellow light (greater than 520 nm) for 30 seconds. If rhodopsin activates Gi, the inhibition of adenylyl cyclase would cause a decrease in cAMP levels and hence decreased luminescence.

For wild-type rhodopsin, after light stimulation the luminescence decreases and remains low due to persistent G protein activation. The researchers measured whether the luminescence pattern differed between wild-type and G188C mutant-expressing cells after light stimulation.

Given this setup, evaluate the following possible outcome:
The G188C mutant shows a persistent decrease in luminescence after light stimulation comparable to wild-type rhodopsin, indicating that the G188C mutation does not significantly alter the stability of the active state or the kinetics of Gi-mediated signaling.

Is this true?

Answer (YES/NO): NO